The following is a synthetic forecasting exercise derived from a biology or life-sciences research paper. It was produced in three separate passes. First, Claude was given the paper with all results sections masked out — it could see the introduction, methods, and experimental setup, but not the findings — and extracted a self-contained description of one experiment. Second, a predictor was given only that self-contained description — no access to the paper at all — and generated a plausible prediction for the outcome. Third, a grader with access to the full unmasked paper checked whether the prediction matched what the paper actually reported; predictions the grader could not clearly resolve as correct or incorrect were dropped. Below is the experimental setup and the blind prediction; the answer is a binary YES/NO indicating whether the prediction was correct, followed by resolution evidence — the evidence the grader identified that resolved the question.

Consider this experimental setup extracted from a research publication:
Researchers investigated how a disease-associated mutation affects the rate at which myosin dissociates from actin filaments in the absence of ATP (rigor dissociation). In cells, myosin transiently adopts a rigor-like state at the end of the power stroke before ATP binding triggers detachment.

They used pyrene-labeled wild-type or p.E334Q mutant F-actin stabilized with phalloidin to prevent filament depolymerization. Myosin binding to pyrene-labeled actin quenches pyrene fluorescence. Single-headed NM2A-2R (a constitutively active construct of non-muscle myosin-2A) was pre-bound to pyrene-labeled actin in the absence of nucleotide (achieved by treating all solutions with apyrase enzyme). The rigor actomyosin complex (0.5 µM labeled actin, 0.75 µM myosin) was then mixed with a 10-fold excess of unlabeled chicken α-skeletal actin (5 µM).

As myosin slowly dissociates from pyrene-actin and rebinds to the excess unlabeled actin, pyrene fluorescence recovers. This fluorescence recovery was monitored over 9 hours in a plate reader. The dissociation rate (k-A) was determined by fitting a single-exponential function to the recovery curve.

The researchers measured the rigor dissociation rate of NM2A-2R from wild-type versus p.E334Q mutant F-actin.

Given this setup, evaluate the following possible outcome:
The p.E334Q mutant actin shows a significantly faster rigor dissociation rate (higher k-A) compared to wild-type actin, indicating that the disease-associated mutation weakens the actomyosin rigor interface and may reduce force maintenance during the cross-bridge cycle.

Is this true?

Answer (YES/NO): YES